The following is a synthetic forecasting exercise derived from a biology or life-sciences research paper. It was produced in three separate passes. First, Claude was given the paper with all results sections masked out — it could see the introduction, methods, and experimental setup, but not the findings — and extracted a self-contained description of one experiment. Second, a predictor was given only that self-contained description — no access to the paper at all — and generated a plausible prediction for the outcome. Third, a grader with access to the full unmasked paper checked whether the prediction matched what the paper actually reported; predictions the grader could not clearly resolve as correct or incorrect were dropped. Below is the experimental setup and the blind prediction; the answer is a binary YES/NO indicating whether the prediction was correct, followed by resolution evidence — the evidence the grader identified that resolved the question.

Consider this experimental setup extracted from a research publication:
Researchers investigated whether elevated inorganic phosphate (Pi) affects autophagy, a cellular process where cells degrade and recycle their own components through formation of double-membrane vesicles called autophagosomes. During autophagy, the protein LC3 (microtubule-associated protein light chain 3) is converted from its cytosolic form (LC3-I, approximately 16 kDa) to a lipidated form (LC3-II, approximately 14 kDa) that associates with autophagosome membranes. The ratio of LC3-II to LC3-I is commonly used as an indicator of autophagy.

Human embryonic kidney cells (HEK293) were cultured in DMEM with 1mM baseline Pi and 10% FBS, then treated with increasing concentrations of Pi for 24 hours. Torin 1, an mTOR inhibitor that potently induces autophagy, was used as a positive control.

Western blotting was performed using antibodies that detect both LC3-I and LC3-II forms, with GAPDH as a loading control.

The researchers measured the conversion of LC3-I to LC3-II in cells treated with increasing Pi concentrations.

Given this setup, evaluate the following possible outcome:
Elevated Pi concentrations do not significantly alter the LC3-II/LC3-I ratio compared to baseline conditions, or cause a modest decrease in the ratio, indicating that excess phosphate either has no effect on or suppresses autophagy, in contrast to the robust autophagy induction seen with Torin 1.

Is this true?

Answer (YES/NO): YES